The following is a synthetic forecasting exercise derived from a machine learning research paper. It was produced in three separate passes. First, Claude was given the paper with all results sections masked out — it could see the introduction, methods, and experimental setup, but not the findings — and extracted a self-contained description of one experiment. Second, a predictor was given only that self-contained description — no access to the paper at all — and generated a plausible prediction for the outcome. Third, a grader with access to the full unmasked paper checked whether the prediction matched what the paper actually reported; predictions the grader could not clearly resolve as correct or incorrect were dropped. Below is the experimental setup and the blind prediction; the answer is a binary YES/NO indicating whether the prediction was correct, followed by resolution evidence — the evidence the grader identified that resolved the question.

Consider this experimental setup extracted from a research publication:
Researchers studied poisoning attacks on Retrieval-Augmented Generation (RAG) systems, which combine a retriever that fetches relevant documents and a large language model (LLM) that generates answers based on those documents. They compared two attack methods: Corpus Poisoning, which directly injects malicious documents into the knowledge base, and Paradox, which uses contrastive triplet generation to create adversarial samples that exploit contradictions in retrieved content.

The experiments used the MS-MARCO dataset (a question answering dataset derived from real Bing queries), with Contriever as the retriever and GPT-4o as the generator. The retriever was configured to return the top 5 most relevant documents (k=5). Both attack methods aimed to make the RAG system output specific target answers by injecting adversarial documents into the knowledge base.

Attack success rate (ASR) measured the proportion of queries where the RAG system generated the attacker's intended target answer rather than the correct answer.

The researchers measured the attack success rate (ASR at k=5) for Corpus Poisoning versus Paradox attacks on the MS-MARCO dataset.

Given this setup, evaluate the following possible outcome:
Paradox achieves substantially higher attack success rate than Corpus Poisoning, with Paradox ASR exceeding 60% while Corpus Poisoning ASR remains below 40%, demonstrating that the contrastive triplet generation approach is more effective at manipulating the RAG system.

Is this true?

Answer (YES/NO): NO